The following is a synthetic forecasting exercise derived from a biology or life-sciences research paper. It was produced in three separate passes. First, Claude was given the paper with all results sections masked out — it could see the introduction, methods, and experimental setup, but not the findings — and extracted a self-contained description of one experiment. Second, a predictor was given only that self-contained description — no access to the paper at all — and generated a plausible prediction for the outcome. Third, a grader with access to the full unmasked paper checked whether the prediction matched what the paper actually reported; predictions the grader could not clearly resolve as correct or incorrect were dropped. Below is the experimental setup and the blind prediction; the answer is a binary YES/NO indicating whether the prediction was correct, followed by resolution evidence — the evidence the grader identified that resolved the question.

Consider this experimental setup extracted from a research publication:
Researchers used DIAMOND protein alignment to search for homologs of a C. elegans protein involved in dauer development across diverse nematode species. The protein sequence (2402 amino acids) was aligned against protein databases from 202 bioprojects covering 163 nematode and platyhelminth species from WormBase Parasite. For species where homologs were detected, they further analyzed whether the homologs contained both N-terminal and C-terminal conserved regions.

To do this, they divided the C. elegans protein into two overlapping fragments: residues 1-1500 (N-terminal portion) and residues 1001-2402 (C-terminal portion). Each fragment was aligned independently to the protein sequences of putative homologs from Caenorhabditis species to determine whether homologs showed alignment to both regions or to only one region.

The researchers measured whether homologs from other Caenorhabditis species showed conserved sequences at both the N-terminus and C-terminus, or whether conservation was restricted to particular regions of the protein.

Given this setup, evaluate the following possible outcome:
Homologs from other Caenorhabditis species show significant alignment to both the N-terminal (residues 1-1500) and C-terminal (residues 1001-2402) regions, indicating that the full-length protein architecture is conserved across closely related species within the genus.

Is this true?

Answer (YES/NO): NO